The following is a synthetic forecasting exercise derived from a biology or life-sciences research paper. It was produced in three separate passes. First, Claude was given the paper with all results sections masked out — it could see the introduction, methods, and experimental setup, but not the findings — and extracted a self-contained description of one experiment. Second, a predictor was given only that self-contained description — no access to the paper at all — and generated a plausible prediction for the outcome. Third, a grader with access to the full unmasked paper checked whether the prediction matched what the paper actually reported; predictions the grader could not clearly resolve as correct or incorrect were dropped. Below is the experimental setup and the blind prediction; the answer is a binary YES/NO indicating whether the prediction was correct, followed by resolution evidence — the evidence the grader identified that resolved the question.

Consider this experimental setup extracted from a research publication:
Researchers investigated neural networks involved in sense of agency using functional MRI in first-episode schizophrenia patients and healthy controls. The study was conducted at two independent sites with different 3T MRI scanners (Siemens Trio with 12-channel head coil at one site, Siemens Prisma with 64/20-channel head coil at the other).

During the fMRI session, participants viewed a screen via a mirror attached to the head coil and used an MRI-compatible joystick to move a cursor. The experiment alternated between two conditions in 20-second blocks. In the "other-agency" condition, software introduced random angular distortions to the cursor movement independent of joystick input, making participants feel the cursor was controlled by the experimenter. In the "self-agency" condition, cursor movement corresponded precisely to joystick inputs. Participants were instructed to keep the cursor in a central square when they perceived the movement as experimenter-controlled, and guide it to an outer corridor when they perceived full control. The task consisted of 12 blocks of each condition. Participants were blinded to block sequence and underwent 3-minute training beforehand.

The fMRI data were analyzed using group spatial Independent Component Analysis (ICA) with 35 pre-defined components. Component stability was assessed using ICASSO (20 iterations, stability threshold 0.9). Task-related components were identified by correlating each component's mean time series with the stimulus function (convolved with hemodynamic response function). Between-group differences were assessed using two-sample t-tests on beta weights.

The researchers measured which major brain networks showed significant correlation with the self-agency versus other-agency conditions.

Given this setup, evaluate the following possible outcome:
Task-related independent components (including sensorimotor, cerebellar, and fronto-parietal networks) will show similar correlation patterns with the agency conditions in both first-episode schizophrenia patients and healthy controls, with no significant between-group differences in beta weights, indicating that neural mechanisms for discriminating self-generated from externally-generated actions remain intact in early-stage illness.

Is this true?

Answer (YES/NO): NO